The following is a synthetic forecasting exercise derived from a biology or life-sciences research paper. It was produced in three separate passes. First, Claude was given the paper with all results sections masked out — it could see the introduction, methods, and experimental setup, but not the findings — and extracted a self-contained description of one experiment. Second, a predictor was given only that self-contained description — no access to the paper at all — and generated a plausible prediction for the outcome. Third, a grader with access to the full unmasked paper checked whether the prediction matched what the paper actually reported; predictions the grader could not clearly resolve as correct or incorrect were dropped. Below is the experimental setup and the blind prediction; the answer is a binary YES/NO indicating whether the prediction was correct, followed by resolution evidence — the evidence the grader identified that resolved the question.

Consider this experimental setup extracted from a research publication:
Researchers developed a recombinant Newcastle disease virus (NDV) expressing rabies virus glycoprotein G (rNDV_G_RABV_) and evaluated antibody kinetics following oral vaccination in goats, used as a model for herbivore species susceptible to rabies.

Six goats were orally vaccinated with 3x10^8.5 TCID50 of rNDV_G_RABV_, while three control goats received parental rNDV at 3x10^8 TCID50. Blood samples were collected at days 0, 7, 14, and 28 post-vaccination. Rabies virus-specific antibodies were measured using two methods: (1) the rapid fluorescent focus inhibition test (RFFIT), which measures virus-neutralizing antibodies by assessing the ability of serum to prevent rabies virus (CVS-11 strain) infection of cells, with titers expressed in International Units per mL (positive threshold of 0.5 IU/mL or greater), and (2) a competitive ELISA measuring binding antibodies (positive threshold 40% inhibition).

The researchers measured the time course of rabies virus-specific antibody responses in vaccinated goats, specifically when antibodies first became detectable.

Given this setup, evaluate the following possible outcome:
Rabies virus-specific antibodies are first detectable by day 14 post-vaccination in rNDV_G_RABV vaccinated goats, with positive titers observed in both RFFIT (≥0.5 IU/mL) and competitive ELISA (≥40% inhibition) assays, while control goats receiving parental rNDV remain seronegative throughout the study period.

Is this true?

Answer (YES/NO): NO